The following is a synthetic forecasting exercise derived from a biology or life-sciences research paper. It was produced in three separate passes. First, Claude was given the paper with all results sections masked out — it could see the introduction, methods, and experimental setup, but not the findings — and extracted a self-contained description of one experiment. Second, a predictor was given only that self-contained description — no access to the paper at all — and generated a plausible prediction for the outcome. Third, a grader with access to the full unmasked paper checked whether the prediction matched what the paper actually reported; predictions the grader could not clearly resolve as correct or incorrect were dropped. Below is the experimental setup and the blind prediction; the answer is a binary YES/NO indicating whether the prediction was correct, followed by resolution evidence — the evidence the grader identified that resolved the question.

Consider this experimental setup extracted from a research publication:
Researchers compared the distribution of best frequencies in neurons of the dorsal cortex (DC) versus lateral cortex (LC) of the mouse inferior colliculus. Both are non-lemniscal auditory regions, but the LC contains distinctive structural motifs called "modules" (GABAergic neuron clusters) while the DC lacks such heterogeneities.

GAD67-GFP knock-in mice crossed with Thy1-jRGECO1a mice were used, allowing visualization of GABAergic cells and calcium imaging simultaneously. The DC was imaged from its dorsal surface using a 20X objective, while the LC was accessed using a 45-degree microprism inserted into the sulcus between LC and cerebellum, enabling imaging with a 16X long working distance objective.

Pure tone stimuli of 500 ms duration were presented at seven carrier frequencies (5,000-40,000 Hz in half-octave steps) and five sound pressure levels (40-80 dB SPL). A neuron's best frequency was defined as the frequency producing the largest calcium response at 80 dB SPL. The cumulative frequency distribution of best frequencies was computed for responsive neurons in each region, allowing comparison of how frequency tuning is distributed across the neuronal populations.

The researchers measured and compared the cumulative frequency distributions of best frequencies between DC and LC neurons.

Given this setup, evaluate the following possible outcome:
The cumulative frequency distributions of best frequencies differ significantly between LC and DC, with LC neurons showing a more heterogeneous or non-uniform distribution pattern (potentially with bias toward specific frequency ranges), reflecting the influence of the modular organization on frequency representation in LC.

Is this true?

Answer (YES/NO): NO